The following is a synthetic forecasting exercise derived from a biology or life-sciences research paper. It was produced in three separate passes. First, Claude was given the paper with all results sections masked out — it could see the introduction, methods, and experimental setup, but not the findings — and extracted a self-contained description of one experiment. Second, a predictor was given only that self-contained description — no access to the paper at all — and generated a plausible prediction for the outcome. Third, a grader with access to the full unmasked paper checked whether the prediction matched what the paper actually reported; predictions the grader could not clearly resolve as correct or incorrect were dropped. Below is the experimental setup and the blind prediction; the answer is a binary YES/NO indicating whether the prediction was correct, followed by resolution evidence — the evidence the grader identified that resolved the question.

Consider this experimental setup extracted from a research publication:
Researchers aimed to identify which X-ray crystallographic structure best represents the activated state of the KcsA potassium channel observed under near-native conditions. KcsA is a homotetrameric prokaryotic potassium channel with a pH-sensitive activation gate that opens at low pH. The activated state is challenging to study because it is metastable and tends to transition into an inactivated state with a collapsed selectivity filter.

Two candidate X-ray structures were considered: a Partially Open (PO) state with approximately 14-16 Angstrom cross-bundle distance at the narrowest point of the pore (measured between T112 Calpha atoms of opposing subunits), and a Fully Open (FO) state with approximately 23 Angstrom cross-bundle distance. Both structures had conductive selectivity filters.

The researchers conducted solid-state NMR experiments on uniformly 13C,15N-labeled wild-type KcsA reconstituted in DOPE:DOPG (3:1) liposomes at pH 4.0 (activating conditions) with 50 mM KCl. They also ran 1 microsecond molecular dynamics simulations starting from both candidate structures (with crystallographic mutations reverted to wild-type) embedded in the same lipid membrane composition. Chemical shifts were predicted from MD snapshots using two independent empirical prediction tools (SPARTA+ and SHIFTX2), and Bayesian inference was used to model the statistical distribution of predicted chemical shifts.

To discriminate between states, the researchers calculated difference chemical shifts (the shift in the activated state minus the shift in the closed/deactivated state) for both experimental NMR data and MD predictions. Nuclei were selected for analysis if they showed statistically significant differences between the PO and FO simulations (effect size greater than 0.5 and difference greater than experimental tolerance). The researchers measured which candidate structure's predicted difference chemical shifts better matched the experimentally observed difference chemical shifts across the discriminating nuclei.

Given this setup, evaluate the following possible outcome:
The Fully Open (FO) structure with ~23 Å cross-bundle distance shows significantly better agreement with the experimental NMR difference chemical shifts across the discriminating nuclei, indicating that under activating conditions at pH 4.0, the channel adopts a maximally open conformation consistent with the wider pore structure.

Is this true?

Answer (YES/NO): NO